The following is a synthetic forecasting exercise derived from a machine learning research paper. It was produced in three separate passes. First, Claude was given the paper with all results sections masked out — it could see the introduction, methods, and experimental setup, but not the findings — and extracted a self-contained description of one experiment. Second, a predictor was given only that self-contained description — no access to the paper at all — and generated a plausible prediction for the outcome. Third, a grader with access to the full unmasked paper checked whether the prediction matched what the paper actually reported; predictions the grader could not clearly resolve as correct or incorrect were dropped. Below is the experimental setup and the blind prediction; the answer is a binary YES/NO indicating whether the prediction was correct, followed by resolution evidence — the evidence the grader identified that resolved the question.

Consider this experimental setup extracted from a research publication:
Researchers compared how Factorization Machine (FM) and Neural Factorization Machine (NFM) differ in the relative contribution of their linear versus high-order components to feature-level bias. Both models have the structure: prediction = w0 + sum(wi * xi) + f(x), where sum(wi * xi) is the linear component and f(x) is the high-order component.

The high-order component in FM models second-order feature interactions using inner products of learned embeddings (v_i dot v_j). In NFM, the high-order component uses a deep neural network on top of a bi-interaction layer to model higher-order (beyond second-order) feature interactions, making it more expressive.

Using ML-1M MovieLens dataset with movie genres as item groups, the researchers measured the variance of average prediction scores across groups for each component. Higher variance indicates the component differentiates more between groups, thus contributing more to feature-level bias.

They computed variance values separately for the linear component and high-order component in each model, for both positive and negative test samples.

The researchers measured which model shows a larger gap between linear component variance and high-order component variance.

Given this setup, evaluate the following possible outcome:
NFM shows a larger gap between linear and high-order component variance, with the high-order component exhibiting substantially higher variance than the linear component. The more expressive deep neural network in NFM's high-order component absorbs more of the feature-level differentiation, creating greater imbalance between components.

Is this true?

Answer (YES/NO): NO